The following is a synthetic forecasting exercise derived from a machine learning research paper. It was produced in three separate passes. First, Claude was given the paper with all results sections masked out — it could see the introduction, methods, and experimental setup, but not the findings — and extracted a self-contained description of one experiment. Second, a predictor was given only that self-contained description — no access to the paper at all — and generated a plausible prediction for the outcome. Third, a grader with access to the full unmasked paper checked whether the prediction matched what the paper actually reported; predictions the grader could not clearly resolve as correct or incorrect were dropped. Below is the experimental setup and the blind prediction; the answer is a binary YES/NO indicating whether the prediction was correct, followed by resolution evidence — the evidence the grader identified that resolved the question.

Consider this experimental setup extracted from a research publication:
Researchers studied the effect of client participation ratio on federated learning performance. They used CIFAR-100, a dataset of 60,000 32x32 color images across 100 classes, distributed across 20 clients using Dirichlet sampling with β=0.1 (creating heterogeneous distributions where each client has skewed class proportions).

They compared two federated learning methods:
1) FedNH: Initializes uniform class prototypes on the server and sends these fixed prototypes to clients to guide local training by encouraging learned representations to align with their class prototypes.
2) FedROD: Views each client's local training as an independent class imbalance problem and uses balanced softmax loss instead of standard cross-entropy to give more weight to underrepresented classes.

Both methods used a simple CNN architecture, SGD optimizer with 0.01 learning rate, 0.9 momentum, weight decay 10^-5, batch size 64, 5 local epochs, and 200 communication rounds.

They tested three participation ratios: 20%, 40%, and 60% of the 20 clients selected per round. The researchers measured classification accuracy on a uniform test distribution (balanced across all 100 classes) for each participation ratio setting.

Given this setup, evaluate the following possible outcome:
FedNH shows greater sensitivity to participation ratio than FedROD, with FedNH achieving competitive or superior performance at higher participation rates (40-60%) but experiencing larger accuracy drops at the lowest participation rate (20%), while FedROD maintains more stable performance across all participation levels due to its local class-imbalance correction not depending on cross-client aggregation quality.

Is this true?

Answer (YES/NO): YES